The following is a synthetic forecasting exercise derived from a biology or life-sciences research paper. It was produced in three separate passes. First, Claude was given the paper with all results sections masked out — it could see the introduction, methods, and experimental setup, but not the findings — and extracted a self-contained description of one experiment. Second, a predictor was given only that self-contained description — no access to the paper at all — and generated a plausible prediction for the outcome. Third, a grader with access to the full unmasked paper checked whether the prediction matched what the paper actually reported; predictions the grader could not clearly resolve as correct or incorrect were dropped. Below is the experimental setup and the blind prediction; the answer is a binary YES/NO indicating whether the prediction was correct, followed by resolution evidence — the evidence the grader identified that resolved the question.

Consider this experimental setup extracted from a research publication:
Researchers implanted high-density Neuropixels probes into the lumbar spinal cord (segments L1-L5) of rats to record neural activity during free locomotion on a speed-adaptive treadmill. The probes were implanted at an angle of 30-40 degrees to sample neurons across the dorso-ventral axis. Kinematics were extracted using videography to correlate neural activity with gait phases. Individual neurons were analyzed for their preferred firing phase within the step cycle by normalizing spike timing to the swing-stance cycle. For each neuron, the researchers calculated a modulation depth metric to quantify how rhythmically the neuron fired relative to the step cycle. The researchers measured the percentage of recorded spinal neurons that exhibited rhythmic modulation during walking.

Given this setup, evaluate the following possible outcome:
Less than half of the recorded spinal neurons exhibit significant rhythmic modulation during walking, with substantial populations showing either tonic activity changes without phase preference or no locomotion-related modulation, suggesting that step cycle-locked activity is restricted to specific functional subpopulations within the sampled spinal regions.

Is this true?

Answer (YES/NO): NO